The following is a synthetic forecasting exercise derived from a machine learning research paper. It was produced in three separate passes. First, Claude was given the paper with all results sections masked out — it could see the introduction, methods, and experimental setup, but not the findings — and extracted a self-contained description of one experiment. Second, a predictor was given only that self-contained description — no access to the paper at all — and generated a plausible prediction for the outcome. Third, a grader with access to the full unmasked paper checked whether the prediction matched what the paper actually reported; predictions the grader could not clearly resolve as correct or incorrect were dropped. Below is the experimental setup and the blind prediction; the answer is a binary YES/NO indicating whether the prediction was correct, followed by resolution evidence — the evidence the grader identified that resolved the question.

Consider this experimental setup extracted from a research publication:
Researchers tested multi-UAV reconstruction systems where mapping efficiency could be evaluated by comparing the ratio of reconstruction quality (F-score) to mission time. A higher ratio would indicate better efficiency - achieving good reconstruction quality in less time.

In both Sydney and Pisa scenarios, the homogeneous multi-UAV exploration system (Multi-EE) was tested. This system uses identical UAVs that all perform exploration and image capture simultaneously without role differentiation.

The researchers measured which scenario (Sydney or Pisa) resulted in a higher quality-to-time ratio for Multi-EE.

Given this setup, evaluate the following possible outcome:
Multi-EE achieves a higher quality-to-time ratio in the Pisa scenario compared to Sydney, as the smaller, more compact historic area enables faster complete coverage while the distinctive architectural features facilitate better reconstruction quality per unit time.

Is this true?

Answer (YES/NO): YES